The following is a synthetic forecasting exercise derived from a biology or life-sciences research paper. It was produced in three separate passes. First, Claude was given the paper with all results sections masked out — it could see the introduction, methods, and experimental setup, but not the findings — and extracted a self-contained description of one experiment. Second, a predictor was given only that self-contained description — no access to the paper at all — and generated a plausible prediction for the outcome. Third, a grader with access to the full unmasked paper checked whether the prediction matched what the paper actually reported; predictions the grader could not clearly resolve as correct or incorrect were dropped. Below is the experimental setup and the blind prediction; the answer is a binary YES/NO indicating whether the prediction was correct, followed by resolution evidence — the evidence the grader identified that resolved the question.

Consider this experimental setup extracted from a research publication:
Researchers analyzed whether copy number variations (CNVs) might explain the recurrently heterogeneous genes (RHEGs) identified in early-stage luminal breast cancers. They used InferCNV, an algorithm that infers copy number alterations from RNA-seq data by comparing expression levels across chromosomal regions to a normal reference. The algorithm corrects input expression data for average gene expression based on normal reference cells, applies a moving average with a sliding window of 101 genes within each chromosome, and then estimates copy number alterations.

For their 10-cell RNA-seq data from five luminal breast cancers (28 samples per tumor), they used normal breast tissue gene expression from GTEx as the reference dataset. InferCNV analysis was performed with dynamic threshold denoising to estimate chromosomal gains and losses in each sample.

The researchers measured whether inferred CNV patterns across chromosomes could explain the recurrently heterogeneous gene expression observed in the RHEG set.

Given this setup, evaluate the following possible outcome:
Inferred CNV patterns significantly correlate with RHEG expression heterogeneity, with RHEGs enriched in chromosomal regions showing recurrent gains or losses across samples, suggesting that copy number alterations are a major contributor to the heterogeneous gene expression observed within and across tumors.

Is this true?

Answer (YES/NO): NO